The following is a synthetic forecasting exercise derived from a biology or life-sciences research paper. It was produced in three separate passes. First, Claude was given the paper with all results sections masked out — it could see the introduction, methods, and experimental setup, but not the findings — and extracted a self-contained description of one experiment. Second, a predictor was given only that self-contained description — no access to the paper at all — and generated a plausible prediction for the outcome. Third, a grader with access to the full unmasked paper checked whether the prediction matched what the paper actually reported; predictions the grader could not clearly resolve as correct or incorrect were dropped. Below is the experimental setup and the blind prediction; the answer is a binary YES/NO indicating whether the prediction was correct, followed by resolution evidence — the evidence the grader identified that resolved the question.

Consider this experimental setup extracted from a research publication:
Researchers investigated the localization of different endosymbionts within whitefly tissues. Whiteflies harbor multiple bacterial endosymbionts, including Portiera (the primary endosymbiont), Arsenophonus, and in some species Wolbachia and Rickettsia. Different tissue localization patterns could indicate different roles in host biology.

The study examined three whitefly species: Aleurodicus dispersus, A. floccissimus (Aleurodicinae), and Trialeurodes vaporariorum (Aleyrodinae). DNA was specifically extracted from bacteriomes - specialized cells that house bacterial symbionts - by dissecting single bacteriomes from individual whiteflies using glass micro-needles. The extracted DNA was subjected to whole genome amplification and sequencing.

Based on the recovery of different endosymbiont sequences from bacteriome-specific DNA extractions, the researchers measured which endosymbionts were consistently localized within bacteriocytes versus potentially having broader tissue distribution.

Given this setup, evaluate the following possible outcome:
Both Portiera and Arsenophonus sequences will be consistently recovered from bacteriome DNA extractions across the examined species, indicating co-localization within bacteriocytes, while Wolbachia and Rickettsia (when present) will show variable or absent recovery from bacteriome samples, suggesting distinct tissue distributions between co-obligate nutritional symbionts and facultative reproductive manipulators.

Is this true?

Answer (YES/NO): YES